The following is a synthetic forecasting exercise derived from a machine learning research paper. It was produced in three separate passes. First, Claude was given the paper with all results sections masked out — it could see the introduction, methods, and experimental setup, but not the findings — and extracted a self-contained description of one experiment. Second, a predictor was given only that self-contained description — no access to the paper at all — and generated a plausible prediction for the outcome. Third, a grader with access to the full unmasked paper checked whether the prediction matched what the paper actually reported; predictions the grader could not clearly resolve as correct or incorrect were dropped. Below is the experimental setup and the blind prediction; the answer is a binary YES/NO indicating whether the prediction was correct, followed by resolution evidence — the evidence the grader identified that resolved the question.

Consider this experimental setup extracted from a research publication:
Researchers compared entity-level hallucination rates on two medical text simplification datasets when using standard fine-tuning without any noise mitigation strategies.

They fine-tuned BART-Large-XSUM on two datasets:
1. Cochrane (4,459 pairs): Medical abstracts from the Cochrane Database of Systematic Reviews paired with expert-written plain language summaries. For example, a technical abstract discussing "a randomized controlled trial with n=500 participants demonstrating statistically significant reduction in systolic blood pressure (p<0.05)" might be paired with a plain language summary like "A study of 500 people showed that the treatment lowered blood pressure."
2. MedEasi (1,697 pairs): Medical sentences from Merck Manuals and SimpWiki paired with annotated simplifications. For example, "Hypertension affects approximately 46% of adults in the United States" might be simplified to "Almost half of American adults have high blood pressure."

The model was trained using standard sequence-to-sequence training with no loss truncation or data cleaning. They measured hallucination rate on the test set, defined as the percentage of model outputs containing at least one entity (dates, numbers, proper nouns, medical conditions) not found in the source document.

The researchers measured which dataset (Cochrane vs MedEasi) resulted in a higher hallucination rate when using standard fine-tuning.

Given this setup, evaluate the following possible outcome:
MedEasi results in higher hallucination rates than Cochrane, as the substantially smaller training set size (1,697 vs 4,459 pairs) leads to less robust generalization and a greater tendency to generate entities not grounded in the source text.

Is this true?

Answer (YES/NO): NO